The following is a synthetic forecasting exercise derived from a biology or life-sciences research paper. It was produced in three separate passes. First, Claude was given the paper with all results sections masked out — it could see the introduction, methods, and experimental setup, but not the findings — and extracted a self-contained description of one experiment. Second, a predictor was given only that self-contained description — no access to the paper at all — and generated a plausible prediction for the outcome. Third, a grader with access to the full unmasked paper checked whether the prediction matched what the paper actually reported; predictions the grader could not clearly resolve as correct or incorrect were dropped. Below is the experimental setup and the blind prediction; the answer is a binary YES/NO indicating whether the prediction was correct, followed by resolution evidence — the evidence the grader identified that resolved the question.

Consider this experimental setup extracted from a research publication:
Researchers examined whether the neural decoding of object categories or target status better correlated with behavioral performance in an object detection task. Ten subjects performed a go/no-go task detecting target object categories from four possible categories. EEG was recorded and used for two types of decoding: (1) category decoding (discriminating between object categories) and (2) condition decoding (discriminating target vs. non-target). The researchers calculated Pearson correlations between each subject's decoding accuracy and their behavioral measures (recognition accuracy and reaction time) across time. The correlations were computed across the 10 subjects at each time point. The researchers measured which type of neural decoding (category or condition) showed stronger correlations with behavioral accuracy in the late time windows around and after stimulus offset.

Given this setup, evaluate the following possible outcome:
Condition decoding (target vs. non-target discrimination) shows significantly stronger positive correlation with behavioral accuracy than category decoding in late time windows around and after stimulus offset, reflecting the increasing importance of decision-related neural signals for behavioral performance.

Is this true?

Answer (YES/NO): YES